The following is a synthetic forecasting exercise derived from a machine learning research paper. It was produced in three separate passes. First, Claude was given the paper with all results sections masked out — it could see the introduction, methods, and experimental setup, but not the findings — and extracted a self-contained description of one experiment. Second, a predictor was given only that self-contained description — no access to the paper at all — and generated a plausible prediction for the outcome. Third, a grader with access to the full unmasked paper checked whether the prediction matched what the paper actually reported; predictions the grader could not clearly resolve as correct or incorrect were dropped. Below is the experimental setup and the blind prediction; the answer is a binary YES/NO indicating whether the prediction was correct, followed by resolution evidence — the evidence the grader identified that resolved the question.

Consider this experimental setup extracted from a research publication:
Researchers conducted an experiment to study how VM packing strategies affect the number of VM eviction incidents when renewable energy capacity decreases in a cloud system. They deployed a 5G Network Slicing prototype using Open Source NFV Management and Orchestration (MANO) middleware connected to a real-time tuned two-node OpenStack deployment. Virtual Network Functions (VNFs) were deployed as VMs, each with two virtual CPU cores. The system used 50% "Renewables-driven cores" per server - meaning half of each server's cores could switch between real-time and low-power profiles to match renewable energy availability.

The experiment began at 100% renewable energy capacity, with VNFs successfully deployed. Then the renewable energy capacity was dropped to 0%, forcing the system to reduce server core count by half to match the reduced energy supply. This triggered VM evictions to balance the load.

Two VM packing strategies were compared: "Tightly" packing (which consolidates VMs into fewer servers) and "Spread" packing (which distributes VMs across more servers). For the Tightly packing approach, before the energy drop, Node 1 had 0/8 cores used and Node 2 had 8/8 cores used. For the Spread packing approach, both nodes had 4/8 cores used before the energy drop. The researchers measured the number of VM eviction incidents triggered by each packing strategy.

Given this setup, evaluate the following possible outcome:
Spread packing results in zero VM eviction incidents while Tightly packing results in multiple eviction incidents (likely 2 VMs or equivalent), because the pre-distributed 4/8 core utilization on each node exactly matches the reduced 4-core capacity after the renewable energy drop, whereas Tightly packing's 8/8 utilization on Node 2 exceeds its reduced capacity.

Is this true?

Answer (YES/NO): YES